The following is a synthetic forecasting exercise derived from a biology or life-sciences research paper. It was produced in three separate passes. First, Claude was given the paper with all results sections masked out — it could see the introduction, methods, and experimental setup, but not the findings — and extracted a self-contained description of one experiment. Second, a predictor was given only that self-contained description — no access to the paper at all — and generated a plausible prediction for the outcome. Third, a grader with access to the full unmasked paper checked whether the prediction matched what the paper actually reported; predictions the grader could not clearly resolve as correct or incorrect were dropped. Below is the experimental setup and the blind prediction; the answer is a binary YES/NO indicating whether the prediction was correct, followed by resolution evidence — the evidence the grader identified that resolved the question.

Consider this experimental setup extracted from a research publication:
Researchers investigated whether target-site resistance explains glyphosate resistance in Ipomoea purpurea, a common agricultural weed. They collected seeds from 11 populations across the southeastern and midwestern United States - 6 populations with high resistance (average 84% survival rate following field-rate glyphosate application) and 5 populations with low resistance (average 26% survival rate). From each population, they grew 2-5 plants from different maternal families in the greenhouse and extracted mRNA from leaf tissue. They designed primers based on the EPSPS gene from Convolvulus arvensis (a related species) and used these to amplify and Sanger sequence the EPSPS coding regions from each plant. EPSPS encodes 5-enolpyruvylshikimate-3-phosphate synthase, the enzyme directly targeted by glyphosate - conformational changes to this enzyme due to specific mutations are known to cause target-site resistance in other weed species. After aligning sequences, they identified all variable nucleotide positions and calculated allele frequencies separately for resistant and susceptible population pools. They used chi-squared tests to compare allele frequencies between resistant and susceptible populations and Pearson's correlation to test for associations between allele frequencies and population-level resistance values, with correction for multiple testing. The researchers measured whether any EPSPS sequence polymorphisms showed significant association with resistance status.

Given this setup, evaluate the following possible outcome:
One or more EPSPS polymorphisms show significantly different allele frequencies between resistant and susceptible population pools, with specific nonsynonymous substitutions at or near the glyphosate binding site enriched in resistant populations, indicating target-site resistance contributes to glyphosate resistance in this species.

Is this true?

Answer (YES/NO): NO